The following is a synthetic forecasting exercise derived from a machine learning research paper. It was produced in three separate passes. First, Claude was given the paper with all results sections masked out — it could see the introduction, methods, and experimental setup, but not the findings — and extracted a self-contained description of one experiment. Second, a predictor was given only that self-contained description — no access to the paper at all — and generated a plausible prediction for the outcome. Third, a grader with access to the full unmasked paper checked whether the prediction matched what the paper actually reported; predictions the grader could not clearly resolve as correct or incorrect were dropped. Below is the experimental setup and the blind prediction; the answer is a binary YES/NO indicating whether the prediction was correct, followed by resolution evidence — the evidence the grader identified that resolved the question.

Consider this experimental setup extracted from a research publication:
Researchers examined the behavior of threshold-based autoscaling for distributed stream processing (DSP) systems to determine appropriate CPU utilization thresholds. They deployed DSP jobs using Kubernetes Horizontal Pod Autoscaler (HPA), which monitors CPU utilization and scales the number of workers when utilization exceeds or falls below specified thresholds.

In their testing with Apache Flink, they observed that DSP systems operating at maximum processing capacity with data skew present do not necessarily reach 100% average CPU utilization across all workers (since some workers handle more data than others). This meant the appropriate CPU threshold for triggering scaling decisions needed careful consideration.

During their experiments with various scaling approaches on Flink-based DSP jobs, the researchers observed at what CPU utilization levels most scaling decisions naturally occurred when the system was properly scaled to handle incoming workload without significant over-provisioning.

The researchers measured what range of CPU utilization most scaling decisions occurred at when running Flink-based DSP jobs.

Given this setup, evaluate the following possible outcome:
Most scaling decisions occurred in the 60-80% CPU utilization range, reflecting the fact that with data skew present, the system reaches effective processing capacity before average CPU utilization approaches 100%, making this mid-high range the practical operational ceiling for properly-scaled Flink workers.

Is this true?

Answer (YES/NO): NO